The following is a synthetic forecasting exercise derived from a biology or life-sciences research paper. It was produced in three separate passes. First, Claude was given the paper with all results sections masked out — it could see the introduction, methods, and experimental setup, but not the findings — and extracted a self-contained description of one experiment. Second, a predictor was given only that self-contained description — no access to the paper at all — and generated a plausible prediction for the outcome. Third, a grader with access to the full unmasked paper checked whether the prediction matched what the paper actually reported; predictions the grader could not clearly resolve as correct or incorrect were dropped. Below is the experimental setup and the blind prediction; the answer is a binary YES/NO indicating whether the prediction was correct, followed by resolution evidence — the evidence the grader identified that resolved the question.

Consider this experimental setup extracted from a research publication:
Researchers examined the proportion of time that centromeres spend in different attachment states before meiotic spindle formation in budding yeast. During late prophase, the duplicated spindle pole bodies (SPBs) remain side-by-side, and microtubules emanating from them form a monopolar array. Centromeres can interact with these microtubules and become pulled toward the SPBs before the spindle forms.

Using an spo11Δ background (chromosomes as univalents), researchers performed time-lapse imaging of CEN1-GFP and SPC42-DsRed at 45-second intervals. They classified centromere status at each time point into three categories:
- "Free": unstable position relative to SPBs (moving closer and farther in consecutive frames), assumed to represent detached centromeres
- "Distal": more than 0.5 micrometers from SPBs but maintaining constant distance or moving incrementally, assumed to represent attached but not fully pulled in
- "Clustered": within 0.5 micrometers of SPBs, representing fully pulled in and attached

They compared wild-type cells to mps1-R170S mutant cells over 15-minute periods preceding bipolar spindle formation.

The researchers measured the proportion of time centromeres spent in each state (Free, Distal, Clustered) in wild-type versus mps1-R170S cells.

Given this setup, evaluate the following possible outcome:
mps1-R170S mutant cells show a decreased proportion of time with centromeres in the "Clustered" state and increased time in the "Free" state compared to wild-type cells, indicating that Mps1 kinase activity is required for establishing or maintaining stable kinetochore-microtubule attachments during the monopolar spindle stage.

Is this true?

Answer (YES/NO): NO